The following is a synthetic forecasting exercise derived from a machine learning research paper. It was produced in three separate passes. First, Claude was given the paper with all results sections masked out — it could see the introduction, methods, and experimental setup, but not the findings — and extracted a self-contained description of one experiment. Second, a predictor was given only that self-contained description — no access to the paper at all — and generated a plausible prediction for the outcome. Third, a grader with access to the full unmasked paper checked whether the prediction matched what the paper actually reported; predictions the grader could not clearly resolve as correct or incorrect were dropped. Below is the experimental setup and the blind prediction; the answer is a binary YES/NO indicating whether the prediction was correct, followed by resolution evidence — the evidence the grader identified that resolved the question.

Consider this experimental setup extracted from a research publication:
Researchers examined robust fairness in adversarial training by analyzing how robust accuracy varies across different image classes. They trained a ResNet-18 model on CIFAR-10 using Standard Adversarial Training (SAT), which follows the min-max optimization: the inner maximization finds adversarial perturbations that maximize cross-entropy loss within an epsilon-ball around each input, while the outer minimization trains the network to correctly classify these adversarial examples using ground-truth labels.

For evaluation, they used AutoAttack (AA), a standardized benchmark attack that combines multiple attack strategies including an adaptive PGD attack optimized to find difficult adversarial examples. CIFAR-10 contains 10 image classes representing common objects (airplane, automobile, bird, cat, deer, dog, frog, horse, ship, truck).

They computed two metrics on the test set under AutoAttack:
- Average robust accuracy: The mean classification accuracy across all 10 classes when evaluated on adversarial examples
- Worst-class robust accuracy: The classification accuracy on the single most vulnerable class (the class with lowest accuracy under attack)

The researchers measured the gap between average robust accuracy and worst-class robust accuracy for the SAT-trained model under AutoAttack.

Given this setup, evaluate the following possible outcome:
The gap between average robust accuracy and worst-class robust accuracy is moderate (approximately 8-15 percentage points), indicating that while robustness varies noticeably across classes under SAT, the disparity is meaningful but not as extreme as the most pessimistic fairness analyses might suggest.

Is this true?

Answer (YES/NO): NO